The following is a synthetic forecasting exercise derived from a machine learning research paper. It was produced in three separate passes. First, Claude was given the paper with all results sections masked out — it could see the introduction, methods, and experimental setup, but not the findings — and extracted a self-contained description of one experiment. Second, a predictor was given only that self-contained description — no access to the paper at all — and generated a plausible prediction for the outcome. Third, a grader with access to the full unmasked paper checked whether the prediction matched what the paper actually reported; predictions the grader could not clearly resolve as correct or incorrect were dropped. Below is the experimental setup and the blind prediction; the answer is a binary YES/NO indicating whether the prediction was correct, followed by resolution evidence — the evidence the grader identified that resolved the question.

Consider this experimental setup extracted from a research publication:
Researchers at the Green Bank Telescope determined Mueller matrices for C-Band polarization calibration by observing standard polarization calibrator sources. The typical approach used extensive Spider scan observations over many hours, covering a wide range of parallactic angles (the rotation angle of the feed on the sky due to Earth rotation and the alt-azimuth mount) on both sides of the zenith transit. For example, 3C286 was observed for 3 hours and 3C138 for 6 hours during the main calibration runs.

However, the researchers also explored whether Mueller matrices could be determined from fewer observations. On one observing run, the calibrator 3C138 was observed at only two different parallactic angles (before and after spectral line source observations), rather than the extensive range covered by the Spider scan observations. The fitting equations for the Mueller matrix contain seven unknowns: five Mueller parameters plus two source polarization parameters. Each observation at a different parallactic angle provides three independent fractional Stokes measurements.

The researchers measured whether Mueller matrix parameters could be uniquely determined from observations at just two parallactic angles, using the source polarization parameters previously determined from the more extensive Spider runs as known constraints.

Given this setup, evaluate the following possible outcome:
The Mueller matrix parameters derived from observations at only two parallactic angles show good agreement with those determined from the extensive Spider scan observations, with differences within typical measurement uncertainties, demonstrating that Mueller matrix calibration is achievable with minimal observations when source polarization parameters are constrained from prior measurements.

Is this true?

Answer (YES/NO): YES